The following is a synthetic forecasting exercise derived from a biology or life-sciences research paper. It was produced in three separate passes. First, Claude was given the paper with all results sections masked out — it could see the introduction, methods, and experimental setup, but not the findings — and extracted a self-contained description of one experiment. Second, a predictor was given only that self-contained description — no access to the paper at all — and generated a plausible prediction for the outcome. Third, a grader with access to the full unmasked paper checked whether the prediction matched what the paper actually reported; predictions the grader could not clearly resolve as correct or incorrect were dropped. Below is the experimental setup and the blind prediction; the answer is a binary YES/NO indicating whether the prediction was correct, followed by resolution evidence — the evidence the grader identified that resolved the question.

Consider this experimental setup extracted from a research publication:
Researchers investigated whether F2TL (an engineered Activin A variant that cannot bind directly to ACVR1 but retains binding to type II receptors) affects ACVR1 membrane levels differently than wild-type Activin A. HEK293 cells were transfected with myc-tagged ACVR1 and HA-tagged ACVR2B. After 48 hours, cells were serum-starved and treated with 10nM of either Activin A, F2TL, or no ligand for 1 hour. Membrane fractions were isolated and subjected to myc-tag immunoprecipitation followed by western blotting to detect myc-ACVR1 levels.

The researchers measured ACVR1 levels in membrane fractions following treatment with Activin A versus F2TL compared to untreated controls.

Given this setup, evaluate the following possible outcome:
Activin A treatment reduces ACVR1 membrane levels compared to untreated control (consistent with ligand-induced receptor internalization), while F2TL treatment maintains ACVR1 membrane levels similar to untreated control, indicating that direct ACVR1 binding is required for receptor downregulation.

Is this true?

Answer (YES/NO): YES